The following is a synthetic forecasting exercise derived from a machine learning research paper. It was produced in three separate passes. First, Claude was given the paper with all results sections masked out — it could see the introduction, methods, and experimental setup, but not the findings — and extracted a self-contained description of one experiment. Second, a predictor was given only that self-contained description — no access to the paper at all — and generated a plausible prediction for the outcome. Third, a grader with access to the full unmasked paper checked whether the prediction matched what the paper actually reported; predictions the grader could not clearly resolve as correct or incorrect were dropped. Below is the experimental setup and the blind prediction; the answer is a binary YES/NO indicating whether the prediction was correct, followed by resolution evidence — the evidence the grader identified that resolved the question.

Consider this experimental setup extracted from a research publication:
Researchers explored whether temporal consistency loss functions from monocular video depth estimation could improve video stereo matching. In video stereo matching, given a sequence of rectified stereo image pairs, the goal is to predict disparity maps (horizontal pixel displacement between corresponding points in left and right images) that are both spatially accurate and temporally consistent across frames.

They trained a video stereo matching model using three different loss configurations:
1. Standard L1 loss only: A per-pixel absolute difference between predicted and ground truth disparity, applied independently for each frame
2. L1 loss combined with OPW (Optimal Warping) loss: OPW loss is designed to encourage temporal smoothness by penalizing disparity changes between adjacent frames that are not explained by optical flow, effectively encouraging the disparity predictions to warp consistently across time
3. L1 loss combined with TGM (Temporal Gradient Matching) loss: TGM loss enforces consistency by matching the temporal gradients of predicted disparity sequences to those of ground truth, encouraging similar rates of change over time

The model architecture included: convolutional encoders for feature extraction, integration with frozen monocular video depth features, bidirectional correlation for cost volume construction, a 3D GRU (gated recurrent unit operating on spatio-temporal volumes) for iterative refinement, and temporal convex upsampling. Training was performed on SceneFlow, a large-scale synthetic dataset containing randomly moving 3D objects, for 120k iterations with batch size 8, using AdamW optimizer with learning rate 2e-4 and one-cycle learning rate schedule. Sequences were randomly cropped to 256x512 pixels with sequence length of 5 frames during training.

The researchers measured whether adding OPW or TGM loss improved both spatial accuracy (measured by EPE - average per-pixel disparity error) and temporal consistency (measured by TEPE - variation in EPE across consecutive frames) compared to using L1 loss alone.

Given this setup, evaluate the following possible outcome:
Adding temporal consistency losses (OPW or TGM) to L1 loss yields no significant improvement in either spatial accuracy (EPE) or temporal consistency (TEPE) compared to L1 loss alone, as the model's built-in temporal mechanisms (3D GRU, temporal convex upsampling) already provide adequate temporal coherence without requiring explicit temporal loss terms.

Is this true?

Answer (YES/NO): NO